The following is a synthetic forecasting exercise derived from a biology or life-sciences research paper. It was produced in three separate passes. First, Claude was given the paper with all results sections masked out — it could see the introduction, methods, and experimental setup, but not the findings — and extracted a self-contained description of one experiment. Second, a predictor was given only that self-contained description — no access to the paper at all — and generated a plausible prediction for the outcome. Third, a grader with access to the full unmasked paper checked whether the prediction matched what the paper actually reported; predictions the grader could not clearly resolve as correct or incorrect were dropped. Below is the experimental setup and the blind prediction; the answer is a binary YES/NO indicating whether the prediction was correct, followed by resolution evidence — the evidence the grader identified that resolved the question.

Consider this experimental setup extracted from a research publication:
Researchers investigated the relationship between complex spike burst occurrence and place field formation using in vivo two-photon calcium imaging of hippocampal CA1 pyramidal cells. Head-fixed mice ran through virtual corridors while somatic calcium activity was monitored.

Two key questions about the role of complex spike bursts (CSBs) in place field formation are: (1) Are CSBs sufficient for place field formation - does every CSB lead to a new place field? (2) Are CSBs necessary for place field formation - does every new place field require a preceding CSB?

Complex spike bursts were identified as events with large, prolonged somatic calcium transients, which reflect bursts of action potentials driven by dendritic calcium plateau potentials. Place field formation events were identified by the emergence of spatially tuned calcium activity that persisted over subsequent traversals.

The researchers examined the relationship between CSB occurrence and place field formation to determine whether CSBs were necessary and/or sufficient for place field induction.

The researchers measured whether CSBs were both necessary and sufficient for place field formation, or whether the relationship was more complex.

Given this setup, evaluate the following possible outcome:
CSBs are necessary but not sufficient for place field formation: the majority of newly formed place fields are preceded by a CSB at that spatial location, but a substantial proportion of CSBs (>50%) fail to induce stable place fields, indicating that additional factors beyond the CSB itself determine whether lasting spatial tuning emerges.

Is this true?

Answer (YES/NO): NO